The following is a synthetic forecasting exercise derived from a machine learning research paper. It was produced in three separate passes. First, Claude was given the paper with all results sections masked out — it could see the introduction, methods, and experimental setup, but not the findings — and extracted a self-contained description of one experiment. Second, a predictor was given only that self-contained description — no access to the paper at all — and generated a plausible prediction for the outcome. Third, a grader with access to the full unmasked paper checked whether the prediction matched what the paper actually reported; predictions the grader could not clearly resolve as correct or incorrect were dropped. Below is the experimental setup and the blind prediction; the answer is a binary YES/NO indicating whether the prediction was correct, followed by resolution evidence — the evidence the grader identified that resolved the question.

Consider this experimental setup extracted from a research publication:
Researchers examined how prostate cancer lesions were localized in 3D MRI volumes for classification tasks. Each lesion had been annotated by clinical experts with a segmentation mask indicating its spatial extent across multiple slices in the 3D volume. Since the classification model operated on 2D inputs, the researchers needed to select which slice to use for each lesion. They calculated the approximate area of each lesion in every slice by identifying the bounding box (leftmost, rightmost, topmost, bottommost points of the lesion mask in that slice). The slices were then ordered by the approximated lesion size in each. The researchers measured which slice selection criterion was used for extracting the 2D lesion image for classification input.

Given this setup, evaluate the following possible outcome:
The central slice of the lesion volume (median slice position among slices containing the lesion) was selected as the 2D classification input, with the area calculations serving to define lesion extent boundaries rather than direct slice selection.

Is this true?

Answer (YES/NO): NO